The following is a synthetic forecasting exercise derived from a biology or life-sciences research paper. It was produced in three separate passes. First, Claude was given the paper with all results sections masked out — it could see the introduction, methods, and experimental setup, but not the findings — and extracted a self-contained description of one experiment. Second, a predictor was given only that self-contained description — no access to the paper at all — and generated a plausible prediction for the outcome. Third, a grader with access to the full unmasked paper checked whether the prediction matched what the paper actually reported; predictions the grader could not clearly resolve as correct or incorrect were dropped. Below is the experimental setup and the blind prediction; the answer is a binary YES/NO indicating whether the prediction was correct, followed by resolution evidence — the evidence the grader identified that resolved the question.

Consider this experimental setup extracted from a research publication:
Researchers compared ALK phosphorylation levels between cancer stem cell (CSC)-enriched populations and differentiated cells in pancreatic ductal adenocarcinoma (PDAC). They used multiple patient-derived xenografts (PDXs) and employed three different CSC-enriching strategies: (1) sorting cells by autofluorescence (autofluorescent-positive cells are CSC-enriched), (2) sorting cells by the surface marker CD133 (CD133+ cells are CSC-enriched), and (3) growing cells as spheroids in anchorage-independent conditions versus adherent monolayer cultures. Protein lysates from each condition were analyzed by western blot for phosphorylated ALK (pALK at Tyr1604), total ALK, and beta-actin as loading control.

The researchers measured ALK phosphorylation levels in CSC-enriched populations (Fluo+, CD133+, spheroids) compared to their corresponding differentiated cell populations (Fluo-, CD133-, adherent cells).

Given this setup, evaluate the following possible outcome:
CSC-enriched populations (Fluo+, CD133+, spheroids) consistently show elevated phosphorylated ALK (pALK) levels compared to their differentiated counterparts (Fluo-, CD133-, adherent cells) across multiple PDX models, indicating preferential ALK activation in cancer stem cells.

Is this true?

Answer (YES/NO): YES